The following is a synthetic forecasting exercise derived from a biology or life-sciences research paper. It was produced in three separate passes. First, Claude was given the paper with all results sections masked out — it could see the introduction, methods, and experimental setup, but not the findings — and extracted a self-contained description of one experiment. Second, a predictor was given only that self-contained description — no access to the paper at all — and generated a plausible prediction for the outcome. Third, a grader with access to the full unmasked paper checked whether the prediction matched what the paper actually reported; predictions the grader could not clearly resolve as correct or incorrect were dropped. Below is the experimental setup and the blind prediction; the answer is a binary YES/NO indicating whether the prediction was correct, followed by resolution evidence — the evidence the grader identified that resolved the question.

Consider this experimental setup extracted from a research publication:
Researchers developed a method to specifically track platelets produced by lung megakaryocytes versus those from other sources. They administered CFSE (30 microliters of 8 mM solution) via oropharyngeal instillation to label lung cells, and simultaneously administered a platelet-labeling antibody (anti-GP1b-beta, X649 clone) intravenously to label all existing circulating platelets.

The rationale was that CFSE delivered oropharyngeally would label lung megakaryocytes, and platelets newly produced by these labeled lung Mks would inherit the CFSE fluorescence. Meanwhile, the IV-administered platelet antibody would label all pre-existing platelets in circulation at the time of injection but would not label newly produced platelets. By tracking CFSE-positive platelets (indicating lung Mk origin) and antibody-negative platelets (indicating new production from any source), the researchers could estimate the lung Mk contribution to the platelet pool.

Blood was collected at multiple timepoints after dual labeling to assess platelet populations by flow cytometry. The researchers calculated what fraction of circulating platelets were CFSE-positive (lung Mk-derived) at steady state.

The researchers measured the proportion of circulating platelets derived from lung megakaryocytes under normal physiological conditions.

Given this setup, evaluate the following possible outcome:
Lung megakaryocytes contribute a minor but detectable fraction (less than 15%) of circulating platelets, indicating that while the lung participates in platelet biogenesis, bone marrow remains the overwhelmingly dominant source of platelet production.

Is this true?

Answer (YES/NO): YES